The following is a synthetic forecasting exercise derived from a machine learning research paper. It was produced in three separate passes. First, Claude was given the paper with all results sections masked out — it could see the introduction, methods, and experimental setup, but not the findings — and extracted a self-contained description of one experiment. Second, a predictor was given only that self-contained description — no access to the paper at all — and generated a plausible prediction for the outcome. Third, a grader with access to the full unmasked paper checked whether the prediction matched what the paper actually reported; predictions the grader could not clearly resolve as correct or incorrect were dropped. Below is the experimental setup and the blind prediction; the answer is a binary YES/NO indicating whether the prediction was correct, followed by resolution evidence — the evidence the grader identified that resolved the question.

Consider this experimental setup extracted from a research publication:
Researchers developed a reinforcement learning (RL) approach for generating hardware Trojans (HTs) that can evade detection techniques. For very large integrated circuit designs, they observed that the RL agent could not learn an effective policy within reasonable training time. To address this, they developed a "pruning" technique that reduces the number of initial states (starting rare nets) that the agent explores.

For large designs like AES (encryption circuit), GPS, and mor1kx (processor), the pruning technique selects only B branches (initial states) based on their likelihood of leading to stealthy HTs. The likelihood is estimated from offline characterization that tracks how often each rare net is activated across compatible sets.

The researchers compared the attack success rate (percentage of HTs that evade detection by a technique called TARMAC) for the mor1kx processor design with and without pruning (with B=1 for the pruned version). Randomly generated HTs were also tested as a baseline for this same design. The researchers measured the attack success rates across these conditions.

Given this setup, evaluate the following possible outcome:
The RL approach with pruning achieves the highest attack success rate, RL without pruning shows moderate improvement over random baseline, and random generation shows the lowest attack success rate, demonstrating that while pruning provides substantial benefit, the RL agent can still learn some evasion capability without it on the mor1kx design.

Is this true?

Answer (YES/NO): YES